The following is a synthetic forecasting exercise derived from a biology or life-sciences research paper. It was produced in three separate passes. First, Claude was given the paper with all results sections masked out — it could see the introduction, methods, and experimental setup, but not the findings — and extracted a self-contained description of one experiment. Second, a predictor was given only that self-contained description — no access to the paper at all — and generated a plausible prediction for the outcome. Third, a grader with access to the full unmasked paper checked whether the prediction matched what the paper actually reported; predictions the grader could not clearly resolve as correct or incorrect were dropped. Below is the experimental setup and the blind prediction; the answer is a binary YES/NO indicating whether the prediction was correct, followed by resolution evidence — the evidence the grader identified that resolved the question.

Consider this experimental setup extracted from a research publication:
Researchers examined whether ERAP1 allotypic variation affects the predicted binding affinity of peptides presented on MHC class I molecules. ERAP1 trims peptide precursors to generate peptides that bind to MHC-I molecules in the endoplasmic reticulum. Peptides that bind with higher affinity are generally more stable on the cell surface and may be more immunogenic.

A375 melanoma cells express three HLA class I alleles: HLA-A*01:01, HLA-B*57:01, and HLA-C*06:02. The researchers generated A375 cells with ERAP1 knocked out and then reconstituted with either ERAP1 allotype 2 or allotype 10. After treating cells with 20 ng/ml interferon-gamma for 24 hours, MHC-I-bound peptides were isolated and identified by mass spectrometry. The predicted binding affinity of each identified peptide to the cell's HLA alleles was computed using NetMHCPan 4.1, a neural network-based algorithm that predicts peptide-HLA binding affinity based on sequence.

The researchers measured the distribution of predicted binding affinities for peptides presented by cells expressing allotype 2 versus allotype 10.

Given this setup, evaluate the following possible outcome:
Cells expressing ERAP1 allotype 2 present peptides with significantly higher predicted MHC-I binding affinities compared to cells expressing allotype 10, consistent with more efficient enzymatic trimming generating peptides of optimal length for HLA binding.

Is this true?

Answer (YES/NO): NO